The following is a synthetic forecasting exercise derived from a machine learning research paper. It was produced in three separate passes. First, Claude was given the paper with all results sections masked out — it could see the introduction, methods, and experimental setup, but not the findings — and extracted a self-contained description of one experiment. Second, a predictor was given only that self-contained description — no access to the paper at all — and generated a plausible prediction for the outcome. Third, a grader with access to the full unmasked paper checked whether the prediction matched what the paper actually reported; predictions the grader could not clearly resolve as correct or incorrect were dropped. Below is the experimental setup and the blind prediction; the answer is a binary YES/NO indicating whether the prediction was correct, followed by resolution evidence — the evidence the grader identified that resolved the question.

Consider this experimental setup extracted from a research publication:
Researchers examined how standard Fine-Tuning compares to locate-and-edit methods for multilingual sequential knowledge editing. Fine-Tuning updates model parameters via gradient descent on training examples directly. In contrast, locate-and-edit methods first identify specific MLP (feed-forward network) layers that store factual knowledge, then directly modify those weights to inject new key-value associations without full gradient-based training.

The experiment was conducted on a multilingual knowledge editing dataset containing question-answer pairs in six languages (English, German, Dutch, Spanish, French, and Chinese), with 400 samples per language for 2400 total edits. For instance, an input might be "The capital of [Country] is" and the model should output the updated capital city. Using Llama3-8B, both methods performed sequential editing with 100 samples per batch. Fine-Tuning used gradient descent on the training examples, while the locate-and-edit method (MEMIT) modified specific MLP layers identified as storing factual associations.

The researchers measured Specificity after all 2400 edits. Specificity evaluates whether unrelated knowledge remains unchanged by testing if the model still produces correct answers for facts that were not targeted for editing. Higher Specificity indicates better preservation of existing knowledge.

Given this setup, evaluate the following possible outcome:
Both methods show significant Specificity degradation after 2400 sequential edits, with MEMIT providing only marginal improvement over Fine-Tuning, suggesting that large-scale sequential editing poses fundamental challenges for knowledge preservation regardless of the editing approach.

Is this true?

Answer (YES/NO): NO